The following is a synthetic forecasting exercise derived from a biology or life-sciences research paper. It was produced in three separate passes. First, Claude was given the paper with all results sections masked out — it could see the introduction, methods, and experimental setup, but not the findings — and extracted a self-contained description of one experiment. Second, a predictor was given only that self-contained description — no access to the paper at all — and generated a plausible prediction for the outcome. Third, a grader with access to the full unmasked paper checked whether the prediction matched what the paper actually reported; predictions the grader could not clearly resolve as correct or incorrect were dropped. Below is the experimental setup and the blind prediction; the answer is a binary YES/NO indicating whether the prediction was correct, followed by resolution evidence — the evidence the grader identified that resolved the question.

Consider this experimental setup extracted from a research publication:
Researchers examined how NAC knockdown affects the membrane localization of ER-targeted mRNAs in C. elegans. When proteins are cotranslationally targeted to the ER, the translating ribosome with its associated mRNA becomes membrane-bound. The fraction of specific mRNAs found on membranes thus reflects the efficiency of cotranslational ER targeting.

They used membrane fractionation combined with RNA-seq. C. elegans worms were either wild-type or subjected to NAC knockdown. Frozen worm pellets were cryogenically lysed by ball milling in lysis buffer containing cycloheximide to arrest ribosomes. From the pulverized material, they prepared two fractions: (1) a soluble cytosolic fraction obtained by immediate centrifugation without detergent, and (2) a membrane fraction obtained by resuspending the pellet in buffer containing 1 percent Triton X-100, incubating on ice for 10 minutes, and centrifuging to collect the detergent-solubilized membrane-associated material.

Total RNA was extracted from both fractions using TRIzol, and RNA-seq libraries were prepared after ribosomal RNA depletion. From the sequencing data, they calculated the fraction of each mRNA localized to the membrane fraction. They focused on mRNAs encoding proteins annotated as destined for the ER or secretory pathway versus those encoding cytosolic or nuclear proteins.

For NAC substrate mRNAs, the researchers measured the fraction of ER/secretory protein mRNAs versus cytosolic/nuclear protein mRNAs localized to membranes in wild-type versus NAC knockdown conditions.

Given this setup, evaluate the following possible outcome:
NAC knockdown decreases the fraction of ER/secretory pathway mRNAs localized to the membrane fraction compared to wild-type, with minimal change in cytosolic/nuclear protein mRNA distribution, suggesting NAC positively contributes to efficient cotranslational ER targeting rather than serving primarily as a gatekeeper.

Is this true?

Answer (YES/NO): NO